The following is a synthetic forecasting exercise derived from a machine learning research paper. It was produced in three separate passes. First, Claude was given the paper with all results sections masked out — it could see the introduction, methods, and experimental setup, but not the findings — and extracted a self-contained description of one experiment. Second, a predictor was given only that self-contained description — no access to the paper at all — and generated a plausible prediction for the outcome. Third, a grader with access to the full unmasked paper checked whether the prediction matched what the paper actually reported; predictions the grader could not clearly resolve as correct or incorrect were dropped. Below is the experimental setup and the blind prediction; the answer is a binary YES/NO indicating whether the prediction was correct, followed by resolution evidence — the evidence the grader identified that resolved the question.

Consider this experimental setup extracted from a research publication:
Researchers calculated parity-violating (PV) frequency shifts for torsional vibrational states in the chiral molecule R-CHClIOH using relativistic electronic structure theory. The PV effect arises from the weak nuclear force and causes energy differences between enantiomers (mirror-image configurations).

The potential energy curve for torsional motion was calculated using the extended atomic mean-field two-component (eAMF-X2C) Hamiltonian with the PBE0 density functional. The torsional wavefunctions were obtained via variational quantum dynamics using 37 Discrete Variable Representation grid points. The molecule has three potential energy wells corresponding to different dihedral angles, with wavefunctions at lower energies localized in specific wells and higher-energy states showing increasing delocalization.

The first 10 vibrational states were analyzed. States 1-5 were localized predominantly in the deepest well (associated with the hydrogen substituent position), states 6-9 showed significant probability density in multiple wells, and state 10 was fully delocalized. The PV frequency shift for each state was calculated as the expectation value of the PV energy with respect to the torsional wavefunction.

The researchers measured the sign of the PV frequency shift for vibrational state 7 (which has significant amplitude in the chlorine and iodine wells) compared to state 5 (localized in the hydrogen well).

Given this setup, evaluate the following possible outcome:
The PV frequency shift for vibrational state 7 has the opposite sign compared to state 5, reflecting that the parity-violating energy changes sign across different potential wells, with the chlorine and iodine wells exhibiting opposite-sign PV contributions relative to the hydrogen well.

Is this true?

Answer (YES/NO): YES